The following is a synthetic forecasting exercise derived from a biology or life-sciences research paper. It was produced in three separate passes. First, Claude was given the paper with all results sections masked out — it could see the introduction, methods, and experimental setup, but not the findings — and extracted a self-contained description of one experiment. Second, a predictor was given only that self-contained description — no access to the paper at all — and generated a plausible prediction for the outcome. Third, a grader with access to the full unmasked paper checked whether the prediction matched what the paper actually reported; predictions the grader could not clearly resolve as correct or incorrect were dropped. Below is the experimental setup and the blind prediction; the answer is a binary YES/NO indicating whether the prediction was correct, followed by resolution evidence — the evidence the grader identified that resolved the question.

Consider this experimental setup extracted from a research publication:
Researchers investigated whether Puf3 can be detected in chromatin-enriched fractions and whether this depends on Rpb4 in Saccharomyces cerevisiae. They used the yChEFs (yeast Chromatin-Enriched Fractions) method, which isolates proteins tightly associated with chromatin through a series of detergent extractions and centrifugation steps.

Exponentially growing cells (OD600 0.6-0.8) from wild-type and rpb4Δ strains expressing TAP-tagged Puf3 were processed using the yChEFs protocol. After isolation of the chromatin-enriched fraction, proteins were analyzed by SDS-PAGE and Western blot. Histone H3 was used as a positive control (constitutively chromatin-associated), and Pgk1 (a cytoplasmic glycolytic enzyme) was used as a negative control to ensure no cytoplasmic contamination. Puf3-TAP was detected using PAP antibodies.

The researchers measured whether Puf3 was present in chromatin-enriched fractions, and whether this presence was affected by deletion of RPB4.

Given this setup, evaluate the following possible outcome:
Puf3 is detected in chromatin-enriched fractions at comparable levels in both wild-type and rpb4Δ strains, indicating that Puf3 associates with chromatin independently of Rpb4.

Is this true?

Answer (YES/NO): NO